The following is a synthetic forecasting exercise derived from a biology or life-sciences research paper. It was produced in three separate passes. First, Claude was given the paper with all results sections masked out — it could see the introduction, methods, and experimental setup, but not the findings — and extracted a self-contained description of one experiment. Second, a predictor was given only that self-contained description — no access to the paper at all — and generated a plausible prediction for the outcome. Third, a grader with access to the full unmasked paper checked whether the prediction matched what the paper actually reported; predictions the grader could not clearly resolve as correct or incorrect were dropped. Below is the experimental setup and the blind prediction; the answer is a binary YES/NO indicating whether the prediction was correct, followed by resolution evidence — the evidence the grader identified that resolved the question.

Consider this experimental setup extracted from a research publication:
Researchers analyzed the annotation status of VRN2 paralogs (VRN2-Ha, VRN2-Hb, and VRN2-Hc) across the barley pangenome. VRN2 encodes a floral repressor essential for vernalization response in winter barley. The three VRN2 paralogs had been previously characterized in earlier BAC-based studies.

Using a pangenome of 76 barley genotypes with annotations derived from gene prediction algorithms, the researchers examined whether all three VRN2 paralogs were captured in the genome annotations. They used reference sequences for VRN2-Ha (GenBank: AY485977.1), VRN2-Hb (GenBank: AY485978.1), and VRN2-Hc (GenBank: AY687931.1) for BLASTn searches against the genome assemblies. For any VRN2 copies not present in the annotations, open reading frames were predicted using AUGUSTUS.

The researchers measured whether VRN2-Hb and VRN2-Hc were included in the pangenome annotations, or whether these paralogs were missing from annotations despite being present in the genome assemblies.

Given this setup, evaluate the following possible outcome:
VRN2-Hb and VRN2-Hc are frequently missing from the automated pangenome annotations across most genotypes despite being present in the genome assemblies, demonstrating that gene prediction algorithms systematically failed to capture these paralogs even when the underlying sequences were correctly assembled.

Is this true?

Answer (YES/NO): YES